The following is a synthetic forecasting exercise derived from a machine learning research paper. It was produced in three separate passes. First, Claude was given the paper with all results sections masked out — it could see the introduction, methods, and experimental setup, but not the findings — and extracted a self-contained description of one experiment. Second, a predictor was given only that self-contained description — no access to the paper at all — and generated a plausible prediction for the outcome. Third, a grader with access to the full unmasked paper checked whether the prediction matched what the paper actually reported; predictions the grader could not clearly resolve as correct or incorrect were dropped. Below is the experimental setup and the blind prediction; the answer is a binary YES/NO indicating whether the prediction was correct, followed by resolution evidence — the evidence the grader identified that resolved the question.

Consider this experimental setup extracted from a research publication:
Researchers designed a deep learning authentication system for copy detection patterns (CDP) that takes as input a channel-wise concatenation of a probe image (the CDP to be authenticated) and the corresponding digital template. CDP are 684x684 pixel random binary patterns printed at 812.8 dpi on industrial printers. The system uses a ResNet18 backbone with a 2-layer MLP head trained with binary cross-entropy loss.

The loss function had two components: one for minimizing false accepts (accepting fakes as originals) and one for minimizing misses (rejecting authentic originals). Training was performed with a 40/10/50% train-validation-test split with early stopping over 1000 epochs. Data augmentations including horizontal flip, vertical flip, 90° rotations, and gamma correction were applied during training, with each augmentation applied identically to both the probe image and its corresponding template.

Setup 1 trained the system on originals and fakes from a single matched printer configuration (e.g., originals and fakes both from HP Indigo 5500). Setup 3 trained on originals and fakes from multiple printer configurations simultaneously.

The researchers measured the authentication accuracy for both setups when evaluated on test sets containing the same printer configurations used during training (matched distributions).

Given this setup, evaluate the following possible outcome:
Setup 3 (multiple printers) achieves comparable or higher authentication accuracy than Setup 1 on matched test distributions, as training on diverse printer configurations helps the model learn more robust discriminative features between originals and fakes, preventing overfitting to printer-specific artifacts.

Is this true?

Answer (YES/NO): YES